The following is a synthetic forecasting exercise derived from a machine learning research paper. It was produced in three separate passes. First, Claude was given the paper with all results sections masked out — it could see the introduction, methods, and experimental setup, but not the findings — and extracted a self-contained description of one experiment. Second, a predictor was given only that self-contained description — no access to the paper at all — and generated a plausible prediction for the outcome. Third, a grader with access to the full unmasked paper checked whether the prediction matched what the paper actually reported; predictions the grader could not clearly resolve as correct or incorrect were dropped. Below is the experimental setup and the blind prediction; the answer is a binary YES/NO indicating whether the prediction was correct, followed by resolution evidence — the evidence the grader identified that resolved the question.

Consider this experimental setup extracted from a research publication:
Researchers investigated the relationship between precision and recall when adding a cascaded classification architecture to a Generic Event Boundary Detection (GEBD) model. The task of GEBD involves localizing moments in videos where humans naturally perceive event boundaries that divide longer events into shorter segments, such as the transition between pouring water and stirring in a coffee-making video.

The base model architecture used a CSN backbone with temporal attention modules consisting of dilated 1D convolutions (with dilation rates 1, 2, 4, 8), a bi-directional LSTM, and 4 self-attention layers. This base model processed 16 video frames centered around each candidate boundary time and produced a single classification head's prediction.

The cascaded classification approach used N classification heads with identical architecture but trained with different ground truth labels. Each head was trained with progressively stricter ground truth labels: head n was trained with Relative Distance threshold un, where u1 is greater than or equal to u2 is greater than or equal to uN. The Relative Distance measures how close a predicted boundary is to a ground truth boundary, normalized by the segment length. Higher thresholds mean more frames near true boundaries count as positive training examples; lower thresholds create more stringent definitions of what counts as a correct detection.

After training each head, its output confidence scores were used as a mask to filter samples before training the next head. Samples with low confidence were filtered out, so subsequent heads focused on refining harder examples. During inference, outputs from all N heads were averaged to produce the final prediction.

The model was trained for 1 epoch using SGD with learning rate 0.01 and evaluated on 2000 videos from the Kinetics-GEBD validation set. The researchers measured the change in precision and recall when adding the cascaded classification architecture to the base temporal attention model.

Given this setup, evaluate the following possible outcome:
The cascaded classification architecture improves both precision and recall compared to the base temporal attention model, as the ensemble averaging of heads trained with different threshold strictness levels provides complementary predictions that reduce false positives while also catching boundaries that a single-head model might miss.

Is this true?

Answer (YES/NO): NO